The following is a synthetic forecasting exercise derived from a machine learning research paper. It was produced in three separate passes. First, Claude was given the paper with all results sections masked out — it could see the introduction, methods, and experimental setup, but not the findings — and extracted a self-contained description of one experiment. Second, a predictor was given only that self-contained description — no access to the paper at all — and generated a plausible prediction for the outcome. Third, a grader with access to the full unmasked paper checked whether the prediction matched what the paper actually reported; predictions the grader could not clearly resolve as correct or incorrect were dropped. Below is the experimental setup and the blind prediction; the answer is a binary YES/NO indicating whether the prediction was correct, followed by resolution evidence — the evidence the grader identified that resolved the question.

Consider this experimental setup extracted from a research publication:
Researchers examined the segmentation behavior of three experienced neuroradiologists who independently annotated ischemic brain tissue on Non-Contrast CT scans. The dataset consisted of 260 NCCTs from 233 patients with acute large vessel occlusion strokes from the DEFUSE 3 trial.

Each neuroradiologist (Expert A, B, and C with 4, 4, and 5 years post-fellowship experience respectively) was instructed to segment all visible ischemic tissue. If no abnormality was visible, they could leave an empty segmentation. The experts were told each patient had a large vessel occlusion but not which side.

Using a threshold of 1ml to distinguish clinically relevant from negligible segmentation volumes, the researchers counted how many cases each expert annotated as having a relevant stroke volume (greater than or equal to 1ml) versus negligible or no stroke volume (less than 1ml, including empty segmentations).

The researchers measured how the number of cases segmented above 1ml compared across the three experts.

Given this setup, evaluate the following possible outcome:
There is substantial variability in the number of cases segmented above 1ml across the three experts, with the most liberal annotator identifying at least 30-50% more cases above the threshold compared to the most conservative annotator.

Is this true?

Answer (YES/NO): YES